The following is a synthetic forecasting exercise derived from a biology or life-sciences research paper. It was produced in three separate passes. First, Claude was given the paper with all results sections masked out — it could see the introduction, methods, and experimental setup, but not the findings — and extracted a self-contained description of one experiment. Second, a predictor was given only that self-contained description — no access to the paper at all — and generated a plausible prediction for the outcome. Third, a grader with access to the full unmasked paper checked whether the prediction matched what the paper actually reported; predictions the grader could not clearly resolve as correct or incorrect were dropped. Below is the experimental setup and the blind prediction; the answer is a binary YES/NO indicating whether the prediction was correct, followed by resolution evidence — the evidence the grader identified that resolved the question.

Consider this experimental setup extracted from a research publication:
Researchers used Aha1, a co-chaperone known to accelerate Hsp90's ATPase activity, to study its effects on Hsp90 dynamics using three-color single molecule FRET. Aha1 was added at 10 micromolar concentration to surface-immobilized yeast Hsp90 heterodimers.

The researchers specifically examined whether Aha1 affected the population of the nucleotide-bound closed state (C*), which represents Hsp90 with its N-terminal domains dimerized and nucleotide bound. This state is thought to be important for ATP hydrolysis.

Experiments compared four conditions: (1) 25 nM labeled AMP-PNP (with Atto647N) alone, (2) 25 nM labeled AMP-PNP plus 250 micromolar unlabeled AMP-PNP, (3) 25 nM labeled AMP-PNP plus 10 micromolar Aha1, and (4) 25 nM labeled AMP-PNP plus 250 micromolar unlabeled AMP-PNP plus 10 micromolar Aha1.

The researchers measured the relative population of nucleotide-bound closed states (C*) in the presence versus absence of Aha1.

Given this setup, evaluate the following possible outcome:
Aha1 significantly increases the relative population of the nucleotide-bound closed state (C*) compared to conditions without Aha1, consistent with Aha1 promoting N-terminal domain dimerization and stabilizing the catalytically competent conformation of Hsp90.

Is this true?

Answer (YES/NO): YES